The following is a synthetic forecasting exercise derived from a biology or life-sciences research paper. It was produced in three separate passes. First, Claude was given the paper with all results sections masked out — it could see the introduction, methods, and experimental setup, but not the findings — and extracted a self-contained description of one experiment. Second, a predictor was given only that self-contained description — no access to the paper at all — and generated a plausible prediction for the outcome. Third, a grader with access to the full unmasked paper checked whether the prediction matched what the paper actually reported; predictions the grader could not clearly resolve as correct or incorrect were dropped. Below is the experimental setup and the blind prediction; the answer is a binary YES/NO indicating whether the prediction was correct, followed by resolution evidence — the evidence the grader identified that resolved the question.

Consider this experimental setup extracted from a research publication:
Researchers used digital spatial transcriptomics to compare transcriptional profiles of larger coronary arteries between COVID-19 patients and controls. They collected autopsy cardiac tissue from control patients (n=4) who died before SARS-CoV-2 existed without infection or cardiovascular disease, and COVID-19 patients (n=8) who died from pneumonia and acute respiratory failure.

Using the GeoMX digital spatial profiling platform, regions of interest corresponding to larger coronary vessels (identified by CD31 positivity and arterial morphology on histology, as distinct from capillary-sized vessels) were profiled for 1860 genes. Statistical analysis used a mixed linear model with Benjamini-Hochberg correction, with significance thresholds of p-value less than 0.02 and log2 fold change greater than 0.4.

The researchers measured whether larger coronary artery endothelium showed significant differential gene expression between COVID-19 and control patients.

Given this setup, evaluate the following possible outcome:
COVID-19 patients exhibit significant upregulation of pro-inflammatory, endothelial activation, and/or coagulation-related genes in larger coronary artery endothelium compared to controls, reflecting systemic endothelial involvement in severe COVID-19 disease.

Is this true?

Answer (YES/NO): NO